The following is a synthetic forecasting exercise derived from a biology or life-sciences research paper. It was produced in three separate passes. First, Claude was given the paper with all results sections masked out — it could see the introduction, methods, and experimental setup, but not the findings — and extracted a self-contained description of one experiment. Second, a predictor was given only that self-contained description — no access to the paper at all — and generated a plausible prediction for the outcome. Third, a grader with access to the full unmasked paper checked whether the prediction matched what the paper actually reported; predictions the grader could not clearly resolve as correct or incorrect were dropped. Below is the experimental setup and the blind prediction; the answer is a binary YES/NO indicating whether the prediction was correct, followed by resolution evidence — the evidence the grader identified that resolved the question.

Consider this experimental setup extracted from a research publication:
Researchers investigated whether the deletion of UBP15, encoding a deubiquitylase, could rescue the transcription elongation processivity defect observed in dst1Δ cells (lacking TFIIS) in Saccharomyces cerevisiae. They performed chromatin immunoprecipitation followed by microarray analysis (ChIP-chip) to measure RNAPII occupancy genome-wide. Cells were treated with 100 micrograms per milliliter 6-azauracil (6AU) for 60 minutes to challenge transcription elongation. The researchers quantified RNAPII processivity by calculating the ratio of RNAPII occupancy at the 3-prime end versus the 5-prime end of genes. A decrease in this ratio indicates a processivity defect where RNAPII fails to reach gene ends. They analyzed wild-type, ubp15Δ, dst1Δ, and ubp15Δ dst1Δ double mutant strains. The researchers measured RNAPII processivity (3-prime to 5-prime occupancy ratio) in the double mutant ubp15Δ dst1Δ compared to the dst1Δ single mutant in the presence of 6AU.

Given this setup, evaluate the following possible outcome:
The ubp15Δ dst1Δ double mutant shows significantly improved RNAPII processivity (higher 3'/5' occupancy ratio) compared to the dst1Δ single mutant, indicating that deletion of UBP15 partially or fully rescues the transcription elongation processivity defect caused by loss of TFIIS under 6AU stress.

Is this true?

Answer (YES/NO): NO